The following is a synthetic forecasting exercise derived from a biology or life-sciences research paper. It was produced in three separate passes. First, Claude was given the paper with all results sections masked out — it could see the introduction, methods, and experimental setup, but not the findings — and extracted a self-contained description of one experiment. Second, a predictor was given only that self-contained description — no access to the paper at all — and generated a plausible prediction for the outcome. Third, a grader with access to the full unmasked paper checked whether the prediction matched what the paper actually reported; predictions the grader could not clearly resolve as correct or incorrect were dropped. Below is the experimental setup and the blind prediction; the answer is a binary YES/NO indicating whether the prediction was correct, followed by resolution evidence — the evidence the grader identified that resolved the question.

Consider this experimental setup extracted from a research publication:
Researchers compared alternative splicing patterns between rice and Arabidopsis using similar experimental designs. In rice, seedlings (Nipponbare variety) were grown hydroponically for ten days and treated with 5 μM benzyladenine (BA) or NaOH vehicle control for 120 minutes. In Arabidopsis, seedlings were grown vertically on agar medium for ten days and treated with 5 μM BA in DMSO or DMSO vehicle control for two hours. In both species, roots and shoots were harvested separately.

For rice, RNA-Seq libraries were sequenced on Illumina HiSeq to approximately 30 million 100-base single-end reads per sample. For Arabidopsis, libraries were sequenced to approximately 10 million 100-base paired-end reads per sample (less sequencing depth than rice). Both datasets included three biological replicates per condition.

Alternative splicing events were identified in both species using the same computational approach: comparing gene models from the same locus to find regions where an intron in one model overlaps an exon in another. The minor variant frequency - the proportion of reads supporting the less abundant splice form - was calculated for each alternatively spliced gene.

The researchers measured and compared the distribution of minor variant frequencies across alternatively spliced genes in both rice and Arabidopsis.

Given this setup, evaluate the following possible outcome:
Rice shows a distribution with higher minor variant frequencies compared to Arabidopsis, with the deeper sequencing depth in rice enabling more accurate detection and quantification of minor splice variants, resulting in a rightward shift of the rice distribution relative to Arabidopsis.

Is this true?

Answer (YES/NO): NO